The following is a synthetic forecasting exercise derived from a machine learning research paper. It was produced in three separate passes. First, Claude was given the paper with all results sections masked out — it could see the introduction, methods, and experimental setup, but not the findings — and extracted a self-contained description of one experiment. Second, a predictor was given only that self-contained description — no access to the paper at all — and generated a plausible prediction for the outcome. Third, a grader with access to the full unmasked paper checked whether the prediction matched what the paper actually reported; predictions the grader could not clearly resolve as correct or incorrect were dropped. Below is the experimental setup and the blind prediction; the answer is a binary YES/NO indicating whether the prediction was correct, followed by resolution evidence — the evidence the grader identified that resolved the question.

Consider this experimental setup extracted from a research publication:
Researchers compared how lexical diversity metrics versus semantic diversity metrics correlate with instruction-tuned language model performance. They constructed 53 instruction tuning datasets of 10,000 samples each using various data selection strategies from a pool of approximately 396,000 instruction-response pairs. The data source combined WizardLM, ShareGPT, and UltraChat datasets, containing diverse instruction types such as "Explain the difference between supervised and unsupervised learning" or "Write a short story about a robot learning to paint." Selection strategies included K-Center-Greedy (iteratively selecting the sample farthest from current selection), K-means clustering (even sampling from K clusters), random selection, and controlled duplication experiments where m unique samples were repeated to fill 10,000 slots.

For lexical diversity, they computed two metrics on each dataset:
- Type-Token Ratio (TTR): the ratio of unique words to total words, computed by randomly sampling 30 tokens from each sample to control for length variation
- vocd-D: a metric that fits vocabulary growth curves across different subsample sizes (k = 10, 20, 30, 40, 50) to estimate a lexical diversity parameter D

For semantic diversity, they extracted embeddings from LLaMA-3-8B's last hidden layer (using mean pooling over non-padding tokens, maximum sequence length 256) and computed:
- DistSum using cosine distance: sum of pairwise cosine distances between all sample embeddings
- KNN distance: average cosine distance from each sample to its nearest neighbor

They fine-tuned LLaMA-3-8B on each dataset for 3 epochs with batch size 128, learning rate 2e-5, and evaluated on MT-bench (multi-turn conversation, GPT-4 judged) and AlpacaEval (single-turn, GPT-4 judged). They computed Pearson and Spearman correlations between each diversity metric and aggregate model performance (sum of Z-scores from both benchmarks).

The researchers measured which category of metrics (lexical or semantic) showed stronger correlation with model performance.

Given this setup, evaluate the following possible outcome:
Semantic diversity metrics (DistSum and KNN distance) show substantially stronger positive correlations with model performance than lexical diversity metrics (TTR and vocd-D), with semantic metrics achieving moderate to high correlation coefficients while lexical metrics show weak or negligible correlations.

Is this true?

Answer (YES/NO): YES